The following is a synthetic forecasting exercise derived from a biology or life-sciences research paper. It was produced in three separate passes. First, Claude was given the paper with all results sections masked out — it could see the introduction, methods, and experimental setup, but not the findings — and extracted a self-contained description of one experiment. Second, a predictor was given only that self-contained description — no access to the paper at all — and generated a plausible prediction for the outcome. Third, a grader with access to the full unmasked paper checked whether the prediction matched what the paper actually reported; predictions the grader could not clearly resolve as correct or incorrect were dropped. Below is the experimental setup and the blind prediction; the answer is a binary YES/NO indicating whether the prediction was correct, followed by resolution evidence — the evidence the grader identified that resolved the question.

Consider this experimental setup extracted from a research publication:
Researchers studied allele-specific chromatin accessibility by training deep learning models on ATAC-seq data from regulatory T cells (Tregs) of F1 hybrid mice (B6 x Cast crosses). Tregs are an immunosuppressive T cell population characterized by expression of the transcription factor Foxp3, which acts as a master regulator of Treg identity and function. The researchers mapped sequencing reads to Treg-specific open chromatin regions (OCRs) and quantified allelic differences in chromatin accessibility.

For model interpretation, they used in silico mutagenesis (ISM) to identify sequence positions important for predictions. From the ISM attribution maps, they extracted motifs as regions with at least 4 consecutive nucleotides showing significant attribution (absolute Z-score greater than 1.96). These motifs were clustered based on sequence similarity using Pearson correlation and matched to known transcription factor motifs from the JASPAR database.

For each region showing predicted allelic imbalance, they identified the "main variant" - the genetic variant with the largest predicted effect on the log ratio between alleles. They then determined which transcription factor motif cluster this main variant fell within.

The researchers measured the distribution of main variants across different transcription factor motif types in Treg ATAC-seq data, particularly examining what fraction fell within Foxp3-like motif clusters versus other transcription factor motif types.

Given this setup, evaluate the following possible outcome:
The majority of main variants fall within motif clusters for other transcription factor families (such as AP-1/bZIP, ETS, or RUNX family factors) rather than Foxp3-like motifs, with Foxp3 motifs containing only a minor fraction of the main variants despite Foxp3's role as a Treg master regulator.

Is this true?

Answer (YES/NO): YES